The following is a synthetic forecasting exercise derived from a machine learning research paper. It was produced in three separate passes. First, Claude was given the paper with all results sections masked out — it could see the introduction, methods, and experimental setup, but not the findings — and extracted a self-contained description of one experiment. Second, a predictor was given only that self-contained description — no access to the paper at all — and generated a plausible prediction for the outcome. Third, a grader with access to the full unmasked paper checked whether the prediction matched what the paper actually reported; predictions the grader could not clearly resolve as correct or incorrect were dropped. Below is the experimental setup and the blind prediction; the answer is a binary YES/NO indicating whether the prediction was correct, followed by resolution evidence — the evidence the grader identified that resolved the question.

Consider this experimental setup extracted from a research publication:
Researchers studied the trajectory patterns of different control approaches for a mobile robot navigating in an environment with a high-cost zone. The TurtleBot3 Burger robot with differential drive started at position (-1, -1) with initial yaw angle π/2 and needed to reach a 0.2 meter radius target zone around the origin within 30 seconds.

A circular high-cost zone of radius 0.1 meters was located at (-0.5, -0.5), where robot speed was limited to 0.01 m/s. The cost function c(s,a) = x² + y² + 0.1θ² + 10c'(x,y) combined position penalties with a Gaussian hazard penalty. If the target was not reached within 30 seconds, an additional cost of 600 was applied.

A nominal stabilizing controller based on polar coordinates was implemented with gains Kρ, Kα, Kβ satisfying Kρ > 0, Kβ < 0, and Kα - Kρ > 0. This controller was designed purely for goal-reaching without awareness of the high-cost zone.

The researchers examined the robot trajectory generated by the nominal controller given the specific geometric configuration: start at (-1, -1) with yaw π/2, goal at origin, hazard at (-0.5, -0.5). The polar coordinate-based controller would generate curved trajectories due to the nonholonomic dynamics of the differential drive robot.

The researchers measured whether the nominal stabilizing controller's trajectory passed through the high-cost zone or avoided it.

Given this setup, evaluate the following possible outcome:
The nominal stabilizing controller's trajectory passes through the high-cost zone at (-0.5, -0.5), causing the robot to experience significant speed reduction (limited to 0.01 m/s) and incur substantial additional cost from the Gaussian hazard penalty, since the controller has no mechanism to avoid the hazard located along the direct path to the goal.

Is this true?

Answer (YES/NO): YES